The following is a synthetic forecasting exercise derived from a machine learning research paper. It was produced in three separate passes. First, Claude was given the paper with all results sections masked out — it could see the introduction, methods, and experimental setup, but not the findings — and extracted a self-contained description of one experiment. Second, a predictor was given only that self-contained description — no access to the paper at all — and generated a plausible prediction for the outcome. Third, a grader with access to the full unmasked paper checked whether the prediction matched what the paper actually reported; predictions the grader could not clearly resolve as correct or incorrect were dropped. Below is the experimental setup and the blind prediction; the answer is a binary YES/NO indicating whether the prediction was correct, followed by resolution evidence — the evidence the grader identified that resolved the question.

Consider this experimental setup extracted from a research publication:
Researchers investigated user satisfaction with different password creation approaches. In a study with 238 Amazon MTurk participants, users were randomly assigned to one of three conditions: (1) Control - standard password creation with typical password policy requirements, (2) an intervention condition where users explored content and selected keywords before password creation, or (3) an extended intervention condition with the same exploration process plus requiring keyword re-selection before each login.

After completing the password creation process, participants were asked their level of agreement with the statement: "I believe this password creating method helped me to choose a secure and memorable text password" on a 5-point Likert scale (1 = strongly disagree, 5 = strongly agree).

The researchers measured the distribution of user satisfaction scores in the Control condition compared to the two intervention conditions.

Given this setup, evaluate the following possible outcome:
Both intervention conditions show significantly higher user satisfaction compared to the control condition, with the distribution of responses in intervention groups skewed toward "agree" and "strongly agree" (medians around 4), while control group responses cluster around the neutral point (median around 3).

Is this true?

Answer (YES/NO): YES